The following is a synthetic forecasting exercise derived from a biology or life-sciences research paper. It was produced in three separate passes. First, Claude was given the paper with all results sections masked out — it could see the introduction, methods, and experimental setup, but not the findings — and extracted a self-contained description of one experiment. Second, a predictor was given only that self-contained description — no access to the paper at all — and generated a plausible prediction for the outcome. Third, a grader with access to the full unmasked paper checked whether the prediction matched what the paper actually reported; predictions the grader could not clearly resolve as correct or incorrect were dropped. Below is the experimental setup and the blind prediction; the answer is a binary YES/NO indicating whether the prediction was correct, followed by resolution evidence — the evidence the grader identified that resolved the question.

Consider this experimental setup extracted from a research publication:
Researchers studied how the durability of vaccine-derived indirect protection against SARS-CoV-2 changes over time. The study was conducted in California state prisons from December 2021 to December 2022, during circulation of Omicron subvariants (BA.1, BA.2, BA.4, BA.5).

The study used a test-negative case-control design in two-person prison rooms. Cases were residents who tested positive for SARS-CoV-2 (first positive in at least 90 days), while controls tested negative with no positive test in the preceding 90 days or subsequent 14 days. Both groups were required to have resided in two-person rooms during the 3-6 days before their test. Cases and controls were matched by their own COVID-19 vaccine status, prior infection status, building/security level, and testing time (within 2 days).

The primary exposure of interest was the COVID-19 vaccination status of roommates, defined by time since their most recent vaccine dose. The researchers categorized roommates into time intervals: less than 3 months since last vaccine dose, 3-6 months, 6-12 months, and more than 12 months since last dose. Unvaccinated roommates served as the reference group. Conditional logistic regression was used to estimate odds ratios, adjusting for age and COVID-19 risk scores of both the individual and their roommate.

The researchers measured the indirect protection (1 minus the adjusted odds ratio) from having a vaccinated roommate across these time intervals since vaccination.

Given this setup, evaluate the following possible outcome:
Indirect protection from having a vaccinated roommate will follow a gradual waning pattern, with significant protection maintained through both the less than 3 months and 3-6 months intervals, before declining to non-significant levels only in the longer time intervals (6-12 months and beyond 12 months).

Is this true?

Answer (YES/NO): NO